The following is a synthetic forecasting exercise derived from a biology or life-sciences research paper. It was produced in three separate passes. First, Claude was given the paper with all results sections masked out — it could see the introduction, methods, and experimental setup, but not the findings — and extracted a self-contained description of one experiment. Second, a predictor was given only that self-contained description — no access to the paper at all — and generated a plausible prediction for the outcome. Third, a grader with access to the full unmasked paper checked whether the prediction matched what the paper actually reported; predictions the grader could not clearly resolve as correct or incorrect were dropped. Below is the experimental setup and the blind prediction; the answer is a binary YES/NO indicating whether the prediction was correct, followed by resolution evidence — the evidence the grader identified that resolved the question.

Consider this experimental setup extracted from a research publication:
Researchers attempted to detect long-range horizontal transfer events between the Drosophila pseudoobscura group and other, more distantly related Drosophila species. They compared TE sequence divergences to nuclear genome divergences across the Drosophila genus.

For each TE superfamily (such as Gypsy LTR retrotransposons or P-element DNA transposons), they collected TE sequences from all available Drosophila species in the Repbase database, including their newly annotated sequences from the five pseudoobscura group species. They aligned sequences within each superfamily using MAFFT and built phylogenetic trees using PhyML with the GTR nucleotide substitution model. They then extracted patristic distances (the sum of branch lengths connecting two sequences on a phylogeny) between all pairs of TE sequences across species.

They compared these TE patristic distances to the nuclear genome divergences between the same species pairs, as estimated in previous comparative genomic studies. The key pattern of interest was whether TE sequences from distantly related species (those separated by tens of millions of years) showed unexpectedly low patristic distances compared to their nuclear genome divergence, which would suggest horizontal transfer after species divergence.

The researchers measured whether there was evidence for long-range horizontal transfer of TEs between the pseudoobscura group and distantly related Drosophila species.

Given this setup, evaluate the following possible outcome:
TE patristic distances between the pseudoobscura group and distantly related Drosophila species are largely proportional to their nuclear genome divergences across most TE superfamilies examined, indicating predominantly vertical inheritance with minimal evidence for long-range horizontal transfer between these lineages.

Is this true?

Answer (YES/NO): NO